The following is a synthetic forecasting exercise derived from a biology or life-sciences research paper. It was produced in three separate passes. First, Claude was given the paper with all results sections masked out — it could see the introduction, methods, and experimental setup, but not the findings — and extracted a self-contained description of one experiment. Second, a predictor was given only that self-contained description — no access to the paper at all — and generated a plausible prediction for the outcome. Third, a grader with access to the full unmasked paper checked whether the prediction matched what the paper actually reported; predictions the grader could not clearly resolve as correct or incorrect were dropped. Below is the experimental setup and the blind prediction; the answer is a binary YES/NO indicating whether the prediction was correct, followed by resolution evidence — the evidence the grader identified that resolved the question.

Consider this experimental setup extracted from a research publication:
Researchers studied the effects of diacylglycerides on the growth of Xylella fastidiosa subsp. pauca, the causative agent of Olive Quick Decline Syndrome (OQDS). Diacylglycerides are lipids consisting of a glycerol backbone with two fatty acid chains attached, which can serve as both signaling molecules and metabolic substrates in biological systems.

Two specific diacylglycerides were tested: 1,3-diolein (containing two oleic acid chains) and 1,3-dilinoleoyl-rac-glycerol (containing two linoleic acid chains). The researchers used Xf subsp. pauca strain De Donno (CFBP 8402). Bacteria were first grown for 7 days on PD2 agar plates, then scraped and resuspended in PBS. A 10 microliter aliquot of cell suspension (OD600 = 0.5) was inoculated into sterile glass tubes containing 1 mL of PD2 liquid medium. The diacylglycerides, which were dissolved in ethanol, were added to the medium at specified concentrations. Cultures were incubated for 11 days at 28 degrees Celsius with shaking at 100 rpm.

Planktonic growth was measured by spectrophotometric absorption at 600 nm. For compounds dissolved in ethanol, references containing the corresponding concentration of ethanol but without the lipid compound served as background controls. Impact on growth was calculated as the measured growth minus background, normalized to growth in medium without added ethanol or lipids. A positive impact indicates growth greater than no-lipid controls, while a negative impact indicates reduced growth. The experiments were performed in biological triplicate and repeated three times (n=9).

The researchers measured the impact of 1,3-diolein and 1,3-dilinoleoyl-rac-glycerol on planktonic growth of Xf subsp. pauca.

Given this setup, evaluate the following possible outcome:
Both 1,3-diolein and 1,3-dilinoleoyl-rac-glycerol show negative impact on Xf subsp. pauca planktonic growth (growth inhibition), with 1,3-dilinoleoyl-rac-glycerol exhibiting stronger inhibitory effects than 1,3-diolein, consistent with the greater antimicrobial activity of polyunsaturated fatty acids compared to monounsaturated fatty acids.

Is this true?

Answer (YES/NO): NO